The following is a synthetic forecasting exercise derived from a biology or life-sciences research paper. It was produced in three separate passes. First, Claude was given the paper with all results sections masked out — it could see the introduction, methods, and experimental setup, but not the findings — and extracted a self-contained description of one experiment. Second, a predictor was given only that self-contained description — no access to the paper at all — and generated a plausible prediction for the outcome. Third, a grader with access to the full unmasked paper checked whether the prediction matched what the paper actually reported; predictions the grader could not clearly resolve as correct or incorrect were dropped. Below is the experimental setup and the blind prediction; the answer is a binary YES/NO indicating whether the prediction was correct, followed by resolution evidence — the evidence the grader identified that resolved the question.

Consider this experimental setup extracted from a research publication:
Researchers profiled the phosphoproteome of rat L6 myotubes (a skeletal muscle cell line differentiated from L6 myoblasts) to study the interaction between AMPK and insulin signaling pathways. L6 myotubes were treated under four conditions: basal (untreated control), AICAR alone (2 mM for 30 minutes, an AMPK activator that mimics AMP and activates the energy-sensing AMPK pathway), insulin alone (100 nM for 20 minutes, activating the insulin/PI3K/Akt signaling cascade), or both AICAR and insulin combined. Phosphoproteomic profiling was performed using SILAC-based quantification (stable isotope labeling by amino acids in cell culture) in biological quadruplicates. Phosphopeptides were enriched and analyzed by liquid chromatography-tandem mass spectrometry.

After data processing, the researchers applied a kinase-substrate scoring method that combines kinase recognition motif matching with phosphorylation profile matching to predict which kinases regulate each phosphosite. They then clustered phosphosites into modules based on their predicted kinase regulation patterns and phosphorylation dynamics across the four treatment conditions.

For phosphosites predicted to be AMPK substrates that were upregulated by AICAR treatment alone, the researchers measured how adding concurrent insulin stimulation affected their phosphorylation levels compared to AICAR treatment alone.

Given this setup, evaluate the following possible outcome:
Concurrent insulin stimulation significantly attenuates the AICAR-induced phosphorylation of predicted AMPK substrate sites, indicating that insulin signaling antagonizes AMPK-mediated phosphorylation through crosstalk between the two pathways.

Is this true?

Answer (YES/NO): YES